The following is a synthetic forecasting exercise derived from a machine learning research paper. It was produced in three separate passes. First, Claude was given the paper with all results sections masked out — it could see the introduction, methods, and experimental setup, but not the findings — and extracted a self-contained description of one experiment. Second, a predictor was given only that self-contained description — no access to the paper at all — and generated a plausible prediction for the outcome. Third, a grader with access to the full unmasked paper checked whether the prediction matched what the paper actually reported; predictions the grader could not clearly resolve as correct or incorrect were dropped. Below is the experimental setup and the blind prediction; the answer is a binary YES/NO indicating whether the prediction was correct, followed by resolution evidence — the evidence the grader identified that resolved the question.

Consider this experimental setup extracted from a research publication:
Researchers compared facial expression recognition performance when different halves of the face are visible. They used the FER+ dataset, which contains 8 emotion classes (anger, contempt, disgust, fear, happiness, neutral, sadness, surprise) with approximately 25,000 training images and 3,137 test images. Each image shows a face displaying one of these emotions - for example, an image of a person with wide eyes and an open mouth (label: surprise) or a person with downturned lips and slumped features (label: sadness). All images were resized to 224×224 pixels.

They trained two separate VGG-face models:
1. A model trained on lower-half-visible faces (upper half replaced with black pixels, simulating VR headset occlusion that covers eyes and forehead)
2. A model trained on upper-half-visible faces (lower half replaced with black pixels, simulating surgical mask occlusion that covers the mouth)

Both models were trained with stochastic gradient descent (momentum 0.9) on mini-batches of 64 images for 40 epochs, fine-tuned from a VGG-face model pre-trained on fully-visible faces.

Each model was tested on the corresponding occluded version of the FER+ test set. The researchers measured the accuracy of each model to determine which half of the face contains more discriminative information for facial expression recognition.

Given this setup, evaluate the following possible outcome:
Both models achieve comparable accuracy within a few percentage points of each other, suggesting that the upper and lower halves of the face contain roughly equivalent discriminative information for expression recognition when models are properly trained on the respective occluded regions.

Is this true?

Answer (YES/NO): NO